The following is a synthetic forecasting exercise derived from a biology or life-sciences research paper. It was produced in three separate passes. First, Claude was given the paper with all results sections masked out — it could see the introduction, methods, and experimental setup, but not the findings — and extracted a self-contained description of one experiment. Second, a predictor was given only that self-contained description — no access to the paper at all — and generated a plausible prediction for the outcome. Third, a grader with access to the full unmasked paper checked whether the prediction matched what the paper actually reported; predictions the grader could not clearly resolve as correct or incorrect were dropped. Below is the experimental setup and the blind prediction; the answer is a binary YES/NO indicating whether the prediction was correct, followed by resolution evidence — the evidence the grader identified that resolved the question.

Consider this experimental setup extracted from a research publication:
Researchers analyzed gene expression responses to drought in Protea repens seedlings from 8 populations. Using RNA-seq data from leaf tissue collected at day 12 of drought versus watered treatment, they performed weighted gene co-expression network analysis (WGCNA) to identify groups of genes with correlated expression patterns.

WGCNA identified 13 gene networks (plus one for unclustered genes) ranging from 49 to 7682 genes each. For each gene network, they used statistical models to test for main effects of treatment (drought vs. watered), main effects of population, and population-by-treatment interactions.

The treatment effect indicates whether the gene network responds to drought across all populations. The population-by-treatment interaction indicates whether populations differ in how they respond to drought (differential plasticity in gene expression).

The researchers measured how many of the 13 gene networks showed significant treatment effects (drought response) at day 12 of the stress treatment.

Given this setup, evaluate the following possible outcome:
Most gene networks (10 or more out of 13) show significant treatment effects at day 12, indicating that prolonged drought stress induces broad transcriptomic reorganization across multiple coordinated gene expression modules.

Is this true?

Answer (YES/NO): YES